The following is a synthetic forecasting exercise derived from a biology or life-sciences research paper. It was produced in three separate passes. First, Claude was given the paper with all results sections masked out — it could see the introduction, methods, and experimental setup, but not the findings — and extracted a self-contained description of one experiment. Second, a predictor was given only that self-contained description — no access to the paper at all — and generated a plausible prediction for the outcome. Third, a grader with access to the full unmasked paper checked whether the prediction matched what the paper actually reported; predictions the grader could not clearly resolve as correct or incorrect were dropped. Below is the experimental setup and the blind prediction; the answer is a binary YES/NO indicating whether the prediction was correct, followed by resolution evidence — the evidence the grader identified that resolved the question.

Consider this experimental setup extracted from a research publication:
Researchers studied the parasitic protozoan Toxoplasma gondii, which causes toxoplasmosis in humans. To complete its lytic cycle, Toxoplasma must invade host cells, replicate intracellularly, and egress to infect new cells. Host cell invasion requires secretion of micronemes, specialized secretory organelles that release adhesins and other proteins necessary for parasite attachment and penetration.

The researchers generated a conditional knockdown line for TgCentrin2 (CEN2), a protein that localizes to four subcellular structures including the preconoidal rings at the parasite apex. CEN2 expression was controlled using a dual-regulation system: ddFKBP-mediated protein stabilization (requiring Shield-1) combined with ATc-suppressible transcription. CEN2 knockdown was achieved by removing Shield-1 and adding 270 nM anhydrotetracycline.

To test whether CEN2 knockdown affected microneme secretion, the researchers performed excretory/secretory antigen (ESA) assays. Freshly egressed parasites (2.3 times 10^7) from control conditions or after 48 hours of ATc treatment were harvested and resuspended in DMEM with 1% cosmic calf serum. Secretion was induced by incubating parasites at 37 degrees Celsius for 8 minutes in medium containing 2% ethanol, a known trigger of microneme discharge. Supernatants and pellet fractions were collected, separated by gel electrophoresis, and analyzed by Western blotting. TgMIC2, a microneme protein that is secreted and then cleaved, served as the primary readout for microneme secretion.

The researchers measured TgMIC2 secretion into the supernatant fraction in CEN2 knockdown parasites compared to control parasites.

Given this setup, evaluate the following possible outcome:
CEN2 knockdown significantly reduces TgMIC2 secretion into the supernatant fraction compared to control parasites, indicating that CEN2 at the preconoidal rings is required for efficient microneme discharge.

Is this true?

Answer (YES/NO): NO